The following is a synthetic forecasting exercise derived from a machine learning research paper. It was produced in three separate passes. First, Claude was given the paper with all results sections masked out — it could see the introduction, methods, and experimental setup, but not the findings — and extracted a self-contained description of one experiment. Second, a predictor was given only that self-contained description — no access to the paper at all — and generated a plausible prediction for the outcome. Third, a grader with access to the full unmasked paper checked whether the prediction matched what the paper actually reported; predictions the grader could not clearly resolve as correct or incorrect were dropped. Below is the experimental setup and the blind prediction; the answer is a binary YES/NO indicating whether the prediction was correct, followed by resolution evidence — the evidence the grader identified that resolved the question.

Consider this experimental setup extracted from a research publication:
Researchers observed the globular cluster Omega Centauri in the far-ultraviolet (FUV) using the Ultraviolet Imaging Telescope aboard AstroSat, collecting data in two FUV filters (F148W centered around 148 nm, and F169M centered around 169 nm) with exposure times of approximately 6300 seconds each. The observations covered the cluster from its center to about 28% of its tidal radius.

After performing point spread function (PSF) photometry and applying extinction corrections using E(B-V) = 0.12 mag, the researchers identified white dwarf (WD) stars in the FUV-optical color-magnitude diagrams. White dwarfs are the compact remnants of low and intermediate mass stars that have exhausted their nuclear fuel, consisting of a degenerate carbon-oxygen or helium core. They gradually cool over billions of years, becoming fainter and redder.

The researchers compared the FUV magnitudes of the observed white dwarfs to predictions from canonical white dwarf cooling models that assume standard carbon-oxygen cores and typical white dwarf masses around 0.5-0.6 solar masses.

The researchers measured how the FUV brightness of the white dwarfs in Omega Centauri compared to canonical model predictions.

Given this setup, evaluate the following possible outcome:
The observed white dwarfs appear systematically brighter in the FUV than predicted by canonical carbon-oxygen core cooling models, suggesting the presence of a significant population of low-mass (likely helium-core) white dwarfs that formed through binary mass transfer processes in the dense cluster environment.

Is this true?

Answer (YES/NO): NO